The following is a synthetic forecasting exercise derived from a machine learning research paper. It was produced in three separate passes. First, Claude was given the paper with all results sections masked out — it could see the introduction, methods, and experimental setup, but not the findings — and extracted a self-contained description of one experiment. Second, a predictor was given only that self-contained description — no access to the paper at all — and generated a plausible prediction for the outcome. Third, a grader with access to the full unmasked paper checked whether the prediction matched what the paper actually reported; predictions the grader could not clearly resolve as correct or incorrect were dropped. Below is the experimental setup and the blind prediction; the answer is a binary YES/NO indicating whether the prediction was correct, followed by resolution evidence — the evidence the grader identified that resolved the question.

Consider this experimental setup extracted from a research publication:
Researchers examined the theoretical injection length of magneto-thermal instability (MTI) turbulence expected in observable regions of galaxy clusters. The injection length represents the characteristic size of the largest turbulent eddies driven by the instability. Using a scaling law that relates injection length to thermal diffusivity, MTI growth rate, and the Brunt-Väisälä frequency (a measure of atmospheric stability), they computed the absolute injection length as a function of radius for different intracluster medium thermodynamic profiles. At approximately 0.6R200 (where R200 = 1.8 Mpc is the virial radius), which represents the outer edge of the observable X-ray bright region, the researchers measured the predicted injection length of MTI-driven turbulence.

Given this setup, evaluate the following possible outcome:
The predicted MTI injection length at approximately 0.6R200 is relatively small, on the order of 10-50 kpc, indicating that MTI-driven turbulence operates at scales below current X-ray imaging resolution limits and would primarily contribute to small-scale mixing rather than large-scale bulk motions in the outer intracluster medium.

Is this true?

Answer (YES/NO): NO